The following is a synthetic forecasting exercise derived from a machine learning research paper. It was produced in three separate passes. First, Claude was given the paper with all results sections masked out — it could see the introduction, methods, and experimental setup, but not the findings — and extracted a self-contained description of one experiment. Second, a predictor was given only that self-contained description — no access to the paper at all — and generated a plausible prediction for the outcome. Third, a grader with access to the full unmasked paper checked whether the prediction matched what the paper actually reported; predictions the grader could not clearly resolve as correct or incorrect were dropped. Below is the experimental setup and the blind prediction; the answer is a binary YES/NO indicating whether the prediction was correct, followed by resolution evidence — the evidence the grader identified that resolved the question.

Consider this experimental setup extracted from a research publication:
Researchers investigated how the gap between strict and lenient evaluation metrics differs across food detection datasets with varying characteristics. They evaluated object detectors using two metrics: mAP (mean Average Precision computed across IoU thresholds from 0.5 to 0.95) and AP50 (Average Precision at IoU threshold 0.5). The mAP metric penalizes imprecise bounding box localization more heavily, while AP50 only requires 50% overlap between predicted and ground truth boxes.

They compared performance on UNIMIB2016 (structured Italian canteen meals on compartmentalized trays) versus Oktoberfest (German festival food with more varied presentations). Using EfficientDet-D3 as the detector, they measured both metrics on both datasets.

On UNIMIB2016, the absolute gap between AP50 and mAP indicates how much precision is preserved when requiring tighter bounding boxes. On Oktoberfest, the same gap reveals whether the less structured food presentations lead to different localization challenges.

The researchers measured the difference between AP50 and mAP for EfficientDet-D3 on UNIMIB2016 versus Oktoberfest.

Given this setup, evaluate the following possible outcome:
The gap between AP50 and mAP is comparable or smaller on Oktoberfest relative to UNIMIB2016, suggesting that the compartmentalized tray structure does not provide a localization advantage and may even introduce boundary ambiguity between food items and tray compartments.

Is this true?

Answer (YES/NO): NO